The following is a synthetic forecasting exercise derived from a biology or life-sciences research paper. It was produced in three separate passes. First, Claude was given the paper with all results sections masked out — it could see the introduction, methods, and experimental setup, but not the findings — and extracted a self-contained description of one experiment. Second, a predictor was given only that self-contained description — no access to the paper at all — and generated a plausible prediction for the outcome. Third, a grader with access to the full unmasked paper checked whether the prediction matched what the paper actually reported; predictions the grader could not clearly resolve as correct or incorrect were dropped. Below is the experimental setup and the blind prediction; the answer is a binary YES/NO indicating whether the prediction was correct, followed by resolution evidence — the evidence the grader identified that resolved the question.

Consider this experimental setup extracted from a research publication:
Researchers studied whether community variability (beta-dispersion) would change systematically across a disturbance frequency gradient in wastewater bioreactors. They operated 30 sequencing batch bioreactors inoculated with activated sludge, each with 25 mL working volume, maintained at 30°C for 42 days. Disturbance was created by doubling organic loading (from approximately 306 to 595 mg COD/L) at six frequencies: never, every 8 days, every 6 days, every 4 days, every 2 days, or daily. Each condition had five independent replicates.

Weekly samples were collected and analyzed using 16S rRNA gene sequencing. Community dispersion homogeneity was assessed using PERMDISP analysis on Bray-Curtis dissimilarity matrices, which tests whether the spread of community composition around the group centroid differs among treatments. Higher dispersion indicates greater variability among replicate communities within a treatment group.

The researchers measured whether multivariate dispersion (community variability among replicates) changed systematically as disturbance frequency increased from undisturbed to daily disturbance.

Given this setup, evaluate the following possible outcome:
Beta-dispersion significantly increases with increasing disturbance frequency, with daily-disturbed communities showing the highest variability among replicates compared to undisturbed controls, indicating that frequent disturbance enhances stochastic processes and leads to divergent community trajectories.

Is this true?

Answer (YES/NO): NO